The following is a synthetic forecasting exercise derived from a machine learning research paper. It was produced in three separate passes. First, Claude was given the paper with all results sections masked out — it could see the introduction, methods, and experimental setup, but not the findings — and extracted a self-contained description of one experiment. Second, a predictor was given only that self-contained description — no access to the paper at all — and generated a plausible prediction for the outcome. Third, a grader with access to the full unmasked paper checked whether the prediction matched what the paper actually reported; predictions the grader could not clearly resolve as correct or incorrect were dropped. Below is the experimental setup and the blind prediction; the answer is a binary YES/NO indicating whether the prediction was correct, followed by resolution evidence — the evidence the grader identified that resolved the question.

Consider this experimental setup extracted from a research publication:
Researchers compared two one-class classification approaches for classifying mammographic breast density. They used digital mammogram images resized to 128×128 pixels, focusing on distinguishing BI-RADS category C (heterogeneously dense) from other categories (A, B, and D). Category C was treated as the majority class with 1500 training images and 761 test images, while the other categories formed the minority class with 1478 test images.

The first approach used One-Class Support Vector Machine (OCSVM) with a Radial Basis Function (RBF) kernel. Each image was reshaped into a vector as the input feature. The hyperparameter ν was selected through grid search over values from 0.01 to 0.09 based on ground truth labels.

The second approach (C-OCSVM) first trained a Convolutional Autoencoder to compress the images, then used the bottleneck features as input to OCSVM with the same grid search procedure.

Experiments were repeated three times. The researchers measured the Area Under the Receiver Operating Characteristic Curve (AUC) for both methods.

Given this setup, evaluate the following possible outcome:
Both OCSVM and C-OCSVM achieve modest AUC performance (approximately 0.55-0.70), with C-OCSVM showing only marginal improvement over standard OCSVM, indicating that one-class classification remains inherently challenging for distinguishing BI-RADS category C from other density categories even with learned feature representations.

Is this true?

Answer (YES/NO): NO